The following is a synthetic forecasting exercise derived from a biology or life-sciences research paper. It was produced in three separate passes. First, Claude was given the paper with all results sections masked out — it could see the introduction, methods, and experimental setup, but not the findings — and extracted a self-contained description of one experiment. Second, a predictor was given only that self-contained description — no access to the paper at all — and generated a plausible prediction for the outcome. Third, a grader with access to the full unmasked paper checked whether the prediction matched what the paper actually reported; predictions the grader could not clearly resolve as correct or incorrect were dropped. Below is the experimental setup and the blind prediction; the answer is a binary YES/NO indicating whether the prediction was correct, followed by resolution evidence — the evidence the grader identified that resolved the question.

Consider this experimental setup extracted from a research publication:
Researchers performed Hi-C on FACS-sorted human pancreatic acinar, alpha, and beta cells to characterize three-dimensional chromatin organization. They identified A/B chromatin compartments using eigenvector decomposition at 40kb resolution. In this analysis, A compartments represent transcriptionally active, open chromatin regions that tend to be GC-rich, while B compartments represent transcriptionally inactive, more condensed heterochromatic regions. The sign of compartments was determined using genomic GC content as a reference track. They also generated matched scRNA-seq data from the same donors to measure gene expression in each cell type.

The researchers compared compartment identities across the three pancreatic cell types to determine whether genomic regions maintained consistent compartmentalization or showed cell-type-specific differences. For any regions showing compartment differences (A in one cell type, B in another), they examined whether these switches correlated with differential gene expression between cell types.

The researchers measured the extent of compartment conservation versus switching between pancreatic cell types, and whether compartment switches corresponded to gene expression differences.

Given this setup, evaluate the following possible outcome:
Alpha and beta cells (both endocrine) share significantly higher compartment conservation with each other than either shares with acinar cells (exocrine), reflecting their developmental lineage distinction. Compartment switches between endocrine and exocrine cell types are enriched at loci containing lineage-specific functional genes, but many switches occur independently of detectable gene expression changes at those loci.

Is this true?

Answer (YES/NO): NO